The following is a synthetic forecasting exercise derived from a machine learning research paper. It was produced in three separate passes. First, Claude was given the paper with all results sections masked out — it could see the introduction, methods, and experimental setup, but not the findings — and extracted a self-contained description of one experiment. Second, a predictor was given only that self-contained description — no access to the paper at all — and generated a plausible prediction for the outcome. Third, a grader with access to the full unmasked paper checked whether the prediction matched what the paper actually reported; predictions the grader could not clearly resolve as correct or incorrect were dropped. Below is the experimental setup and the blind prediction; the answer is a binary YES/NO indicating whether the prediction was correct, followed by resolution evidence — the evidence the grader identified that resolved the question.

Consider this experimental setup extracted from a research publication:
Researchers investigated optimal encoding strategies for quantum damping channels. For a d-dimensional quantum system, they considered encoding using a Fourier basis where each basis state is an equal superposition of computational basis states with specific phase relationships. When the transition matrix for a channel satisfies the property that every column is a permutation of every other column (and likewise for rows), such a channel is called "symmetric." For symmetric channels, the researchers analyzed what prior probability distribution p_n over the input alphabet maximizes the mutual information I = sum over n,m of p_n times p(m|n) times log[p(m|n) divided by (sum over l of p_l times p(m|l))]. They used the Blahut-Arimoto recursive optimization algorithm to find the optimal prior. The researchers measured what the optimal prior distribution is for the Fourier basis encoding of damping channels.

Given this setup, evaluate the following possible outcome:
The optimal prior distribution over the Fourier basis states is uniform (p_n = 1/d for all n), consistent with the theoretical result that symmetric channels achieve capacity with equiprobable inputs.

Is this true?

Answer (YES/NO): YES